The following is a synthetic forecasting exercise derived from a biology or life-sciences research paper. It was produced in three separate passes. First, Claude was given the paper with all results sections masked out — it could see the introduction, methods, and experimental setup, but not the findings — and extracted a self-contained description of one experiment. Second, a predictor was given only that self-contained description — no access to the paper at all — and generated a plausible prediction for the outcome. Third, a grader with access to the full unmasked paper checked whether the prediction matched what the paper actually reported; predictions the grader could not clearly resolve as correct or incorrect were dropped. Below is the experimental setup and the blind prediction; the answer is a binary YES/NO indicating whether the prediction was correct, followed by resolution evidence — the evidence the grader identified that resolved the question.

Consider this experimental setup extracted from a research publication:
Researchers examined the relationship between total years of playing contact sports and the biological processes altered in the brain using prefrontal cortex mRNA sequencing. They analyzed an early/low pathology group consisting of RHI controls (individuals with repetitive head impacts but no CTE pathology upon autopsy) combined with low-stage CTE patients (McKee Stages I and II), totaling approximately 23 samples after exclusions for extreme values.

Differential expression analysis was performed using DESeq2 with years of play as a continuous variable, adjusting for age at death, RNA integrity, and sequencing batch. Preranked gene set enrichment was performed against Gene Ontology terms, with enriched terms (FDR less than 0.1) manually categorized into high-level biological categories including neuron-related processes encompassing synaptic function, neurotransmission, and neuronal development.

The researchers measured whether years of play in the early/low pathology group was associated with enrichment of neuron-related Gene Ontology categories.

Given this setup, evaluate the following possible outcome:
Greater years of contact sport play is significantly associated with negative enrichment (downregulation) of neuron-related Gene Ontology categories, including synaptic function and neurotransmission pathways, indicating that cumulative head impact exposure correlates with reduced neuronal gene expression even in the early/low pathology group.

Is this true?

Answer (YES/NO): NO